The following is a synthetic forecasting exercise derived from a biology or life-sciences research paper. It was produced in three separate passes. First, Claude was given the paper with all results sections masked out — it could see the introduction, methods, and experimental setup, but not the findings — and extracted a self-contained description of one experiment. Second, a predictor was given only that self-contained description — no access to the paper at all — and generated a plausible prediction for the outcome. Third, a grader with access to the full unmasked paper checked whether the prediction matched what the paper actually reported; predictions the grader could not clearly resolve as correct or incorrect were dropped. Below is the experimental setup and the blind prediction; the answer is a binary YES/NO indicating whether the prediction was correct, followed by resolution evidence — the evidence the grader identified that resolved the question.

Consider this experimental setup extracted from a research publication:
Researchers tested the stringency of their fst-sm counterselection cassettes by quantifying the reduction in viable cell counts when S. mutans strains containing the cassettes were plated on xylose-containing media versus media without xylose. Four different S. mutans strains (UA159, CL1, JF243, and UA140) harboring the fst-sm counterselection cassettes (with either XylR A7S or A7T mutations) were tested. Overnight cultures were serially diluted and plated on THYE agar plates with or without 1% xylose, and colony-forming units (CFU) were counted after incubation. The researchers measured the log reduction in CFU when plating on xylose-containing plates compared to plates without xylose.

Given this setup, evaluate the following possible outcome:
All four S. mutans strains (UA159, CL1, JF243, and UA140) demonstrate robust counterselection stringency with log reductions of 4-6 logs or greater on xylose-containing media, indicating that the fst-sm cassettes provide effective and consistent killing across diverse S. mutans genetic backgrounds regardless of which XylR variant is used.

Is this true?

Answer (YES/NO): NO